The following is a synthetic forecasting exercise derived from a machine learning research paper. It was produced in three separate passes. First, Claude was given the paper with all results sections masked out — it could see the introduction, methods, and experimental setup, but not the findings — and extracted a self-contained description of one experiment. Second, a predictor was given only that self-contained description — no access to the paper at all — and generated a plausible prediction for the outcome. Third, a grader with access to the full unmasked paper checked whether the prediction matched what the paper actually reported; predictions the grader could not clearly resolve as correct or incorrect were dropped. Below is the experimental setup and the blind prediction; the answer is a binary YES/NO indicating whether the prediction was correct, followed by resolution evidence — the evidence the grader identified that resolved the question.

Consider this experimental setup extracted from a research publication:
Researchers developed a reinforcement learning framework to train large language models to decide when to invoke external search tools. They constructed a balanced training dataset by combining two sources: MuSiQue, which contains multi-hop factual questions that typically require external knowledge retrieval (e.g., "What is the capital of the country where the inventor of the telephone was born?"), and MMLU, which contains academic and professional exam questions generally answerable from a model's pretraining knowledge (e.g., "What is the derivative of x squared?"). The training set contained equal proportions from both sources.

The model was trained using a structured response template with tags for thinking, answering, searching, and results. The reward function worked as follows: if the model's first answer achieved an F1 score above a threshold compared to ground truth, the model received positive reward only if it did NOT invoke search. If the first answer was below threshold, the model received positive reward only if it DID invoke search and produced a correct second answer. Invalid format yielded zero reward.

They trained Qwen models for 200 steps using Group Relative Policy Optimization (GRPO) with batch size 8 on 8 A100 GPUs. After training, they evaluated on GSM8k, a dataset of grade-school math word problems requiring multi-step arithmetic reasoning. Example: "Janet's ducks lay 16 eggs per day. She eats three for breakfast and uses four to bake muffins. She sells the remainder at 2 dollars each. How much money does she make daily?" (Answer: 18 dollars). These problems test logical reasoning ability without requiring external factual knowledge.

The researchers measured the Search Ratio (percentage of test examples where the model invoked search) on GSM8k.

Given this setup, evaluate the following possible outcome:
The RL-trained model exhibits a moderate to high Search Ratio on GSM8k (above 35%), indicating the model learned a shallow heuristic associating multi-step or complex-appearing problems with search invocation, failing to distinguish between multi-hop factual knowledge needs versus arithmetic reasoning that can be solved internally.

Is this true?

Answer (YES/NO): NO